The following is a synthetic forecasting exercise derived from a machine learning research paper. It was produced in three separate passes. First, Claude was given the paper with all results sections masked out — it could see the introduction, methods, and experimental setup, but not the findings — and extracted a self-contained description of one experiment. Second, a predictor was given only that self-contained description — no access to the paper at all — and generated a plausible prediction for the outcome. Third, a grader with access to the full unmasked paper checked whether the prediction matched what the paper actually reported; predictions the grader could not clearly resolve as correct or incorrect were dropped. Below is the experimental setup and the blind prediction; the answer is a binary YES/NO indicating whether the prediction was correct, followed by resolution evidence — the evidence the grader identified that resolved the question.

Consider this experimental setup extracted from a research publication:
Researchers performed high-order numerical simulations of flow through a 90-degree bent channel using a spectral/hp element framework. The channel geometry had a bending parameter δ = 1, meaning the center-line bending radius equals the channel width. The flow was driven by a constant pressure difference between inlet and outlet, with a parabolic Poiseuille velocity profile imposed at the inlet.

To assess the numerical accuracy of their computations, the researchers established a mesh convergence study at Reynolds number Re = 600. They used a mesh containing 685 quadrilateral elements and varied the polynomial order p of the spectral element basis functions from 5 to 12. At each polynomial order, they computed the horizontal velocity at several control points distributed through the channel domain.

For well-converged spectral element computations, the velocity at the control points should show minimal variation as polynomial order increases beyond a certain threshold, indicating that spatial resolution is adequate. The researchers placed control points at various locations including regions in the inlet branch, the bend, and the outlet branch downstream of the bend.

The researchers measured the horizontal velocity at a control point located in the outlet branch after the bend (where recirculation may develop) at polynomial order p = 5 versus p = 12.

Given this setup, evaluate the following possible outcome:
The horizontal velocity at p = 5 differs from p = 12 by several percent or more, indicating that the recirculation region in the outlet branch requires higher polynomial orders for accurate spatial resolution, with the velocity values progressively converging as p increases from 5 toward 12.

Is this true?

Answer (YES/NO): NO